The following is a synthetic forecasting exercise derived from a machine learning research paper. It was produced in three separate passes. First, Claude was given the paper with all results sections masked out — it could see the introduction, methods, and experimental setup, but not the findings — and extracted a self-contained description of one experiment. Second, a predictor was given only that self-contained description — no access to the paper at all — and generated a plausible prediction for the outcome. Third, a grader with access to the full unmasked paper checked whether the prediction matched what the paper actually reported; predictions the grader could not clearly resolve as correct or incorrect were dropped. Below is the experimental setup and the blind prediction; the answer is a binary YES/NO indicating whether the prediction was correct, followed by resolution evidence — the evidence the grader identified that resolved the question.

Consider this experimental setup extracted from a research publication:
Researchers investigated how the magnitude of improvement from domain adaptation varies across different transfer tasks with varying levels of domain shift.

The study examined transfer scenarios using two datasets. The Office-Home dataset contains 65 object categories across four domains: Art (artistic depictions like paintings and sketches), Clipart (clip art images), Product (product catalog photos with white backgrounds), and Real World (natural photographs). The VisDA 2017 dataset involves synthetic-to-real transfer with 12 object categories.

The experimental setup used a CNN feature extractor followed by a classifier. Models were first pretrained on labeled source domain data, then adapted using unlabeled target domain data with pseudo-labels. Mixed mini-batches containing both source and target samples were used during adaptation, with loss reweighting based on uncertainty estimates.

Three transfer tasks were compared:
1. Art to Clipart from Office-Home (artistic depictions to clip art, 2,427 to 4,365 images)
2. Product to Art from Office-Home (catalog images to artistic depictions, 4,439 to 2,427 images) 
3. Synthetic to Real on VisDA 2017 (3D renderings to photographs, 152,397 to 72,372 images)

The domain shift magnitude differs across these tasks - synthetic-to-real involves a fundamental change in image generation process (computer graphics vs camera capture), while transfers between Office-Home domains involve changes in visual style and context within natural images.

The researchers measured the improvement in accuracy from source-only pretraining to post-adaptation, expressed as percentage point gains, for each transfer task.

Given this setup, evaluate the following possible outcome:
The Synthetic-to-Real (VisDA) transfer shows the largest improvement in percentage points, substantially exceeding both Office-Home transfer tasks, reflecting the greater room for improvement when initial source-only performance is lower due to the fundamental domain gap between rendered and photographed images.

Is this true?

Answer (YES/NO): YES